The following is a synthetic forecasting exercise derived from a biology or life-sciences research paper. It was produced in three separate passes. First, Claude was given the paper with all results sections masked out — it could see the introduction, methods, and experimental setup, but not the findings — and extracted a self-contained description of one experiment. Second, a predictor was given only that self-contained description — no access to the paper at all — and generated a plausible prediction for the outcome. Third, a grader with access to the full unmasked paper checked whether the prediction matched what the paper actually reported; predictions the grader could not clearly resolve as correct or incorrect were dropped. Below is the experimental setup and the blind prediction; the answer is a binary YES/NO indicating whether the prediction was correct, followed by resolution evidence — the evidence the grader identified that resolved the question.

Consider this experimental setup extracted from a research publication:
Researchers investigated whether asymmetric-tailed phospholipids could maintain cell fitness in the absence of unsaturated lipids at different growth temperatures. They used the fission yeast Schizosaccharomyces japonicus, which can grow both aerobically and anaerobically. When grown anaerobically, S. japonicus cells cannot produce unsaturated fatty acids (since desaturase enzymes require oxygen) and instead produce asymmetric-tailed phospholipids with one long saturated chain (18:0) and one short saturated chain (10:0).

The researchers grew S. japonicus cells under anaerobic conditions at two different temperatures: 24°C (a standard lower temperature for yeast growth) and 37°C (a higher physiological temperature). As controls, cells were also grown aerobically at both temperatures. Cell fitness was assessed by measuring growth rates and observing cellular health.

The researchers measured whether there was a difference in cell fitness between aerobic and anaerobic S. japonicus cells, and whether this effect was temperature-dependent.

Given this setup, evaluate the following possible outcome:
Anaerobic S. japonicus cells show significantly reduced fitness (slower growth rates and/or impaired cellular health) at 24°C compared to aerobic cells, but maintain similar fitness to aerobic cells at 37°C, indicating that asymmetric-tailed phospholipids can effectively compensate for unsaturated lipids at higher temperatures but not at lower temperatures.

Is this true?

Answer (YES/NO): YES